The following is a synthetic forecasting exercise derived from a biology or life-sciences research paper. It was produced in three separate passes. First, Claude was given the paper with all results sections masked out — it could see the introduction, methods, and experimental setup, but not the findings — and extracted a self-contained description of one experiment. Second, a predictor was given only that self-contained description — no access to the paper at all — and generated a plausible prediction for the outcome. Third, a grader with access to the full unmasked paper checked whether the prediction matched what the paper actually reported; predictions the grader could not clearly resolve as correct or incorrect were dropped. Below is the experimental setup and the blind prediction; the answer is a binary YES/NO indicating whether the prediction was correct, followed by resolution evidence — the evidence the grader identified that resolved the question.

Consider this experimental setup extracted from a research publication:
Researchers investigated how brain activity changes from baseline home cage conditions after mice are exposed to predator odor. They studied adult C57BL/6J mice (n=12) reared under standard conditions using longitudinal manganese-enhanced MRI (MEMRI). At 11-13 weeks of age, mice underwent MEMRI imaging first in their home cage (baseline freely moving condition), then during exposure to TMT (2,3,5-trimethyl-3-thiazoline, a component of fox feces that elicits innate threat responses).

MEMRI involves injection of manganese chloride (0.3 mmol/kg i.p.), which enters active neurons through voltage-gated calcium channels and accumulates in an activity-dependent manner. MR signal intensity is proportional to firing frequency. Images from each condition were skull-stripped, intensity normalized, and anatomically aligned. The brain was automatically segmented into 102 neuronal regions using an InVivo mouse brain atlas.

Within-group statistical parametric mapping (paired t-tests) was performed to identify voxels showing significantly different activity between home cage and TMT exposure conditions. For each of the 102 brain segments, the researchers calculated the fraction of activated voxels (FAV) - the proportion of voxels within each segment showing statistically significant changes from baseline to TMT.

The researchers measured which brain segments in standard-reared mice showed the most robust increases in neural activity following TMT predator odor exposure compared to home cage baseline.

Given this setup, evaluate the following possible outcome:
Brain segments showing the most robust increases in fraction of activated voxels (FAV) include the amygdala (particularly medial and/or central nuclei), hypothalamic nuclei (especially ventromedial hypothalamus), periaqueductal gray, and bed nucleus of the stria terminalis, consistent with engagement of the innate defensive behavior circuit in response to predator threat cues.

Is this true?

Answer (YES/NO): NO